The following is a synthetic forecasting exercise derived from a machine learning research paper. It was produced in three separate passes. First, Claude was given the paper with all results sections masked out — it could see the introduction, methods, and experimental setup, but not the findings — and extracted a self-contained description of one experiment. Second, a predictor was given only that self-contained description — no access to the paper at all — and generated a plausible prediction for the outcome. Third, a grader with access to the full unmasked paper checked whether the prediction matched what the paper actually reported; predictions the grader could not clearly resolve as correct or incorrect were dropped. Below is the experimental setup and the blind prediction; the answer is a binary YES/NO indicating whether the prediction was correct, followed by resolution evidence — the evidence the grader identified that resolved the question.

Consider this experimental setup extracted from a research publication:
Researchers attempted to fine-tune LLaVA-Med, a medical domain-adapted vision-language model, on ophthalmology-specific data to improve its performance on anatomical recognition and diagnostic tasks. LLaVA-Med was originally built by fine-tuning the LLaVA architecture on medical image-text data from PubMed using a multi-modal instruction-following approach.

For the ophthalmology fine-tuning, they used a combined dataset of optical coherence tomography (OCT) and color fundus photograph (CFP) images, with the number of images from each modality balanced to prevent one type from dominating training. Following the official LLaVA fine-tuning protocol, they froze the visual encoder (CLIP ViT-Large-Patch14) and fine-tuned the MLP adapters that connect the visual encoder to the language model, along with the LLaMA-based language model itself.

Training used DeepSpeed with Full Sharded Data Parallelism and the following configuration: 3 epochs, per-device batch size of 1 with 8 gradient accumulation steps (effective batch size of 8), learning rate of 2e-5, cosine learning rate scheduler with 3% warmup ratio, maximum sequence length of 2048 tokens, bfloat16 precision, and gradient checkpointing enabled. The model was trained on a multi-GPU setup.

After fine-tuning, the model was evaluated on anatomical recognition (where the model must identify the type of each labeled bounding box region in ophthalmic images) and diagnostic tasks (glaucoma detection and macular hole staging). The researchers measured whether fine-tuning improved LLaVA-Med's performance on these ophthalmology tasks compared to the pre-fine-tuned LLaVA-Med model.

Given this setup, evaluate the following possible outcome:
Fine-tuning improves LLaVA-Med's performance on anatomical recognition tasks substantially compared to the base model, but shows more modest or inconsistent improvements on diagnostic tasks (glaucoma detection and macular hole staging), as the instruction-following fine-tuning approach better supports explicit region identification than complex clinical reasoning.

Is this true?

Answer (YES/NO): NO